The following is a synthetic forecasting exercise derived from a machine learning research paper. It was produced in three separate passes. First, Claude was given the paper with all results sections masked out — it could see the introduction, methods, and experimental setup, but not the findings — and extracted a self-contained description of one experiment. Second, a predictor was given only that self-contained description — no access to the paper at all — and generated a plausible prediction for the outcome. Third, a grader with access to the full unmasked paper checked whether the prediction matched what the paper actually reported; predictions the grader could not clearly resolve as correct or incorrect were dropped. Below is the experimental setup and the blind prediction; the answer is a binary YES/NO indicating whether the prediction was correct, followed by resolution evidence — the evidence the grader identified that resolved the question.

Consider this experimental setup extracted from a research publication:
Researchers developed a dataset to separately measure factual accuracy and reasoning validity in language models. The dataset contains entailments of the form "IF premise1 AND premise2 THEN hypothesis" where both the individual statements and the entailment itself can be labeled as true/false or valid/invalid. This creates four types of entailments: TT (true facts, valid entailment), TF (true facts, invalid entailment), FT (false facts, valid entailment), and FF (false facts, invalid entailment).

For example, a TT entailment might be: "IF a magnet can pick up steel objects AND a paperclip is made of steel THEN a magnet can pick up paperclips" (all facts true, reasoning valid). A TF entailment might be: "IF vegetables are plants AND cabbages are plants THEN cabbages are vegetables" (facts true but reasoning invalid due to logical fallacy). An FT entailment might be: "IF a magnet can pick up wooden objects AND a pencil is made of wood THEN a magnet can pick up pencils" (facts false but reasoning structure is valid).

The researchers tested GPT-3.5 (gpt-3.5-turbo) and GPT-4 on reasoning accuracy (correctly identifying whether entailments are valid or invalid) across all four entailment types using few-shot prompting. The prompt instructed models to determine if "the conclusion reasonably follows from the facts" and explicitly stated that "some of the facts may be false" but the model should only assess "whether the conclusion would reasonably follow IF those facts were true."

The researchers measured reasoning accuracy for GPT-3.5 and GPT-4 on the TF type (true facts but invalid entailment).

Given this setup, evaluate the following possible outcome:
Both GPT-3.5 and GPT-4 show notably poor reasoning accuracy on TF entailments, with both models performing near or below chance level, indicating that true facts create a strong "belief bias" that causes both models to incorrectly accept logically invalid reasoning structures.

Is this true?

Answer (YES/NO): YES